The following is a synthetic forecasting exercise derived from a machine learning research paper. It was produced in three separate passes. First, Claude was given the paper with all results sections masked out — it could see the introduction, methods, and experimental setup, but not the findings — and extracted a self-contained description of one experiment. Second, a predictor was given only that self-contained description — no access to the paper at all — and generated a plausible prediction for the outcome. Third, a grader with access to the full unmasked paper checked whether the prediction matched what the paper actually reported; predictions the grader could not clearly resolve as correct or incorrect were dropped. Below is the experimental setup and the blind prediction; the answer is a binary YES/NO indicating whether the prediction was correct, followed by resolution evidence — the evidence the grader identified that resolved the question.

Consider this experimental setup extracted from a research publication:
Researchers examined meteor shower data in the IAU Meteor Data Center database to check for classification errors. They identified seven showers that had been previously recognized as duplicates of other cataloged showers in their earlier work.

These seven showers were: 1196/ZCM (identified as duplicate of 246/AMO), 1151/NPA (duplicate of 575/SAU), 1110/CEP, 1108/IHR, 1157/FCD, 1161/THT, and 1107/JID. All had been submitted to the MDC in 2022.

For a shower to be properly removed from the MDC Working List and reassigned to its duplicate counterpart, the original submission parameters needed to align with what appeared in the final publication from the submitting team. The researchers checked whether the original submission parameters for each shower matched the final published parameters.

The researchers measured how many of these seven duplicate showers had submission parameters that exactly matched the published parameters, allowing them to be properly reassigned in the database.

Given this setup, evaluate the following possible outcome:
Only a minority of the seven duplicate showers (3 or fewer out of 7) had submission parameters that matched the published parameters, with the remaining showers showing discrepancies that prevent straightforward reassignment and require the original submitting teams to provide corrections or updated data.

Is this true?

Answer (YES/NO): YES